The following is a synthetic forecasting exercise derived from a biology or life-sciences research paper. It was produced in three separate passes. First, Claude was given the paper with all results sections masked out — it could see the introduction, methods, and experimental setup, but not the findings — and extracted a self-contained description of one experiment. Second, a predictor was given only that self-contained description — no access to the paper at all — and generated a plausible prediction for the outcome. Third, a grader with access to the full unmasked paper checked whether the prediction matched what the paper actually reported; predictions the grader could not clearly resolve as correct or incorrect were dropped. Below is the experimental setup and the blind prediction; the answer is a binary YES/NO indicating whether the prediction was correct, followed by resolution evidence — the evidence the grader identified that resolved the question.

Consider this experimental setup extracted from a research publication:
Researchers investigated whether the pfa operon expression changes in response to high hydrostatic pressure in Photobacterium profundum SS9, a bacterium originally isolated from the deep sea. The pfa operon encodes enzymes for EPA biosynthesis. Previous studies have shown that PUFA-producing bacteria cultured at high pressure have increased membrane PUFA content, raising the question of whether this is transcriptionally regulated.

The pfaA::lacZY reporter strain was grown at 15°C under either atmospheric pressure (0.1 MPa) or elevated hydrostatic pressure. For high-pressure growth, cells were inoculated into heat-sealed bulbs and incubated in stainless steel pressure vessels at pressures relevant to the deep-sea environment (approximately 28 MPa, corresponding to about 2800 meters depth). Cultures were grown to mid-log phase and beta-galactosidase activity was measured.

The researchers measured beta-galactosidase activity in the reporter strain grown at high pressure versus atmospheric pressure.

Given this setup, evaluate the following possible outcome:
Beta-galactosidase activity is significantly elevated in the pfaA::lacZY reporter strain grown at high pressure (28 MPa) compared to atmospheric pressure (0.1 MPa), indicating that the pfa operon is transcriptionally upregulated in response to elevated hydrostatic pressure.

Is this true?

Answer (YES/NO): NO